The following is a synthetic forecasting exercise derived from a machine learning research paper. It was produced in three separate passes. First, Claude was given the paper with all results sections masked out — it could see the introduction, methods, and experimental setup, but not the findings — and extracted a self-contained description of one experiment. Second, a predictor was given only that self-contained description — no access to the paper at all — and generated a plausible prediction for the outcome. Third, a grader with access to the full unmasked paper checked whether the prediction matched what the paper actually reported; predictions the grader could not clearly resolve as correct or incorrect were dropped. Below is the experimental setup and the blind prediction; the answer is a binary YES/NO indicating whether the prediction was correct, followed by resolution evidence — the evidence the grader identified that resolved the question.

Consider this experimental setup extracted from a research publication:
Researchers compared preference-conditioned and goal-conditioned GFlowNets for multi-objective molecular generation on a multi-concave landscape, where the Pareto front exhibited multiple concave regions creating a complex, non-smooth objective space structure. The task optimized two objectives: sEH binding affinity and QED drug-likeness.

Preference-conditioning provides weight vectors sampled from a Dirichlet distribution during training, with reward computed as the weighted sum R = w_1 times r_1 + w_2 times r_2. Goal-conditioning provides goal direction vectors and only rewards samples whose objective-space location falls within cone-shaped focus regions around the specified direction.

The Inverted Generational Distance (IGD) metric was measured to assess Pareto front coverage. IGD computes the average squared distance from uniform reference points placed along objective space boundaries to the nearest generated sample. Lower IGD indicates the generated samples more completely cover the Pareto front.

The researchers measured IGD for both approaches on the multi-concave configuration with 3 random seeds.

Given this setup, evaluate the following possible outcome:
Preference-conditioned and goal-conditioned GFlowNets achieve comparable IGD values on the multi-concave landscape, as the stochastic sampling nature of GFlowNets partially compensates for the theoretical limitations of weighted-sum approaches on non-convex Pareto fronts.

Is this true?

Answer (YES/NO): YES